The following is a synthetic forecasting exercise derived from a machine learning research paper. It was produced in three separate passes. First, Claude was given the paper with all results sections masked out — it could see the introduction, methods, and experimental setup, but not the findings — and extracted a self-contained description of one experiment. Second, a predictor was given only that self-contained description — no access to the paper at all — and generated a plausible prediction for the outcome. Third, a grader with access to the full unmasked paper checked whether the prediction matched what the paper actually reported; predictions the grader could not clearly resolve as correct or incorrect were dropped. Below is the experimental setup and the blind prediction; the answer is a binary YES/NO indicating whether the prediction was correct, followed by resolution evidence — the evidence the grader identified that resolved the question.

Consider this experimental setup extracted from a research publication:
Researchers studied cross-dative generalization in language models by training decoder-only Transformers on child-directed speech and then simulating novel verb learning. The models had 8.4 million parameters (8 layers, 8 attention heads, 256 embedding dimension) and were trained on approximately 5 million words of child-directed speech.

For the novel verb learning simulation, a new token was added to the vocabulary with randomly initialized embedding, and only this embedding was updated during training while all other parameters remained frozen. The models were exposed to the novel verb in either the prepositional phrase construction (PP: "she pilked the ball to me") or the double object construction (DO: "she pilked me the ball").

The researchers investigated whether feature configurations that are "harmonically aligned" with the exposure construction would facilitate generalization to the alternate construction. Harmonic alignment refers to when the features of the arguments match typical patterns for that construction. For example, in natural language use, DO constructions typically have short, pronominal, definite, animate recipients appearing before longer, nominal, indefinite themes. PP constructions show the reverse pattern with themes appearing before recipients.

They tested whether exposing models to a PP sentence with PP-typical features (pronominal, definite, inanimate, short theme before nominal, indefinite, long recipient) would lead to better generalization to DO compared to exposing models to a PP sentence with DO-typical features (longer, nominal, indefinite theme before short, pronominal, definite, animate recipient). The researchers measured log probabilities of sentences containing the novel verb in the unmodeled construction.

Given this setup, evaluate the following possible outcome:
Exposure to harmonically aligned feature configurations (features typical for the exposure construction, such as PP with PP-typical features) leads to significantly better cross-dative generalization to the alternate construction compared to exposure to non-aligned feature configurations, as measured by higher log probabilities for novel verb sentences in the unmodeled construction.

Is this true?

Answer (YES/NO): YES